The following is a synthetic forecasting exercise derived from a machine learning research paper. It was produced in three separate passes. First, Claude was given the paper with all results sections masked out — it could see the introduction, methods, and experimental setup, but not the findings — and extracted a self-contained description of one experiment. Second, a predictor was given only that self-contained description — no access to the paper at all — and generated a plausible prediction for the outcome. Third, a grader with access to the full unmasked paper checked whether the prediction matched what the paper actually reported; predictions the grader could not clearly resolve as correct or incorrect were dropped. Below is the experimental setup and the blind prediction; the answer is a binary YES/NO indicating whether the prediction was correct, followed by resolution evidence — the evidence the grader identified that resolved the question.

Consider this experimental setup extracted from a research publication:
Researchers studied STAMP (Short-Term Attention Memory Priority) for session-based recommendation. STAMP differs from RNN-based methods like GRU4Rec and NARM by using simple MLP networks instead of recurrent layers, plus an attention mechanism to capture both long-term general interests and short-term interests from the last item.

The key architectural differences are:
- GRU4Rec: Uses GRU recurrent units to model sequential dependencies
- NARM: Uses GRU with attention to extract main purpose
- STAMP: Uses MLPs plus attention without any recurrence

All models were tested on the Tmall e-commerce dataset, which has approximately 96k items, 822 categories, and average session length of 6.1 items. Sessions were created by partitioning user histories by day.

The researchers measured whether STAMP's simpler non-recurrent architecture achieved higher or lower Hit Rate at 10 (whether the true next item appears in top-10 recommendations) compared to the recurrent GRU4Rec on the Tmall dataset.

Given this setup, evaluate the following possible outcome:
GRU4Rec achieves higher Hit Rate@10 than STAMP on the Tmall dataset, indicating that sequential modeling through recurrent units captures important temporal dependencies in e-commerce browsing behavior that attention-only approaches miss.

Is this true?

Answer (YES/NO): NO